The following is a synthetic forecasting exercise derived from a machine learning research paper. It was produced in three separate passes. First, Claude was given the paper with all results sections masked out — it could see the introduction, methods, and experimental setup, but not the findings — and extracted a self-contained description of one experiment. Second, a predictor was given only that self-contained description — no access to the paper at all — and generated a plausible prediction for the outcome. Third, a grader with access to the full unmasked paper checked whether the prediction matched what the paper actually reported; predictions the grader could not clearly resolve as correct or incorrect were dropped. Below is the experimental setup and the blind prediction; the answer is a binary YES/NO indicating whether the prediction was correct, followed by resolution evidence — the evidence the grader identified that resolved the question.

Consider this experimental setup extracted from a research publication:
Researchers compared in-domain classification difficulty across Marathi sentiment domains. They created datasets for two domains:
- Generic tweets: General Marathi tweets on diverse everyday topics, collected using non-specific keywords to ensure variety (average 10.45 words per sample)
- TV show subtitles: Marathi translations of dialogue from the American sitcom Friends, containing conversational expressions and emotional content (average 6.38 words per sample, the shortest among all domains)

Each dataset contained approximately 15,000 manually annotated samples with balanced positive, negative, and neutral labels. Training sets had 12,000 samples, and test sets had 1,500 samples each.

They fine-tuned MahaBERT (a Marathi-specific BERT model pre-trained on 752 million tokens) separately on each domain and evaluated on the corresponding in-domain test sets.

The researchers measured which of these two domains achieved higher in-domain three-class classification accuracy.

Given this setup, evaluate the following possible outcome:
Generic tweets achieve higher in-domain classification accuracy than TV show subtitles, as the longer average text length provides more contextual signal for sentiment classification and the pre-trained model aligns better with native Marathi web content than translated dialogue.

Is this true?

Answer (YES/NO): NO